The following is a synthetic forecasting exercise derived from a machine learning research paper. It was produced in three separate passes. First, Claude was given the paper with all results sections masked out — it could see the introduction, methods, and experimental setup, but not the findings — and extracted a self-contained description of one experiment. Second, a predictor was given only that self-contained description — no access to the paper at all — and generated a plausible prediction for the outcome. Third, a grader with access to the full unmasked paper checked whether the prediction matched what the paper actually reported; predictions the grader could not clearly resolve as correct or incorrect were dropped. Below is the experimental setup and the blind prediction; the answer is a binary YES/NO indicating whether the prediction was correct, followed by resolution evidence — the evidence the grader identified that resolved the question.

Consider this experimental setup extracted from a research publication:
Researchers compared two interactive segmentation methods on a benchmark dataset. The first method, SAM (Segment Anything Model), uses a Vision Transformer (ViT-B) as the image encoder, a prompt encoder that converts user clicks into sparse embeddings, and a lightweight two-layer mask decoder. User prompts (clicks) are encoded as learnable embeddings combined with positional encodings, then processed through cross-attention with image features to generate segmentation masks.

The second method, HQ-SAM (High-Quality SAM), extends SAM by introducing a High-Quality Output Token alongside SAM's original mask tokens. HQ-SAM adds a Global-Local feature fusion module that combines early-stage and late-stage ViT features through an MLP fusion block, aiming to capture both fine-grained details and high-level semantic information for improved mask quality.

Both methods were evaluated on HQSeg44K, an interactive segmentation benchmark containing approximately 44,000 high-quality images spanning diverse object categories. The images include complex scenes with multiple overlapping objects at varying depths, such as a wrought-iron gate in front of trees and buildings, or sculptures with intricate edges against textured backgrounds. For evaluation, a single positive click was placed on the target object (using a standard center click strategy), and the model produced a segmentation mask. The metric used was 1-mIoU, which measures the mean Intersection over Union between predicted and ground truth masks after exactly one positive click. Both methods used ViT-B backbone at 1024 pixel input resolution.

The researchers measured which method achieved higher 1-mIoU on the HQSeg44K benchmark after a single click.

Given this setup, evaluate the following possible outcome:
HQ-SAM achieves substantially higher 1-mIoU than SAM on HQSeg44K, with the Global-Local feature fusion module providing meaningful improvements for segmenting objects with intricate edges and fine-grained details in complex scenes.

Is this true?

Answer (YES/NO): NO